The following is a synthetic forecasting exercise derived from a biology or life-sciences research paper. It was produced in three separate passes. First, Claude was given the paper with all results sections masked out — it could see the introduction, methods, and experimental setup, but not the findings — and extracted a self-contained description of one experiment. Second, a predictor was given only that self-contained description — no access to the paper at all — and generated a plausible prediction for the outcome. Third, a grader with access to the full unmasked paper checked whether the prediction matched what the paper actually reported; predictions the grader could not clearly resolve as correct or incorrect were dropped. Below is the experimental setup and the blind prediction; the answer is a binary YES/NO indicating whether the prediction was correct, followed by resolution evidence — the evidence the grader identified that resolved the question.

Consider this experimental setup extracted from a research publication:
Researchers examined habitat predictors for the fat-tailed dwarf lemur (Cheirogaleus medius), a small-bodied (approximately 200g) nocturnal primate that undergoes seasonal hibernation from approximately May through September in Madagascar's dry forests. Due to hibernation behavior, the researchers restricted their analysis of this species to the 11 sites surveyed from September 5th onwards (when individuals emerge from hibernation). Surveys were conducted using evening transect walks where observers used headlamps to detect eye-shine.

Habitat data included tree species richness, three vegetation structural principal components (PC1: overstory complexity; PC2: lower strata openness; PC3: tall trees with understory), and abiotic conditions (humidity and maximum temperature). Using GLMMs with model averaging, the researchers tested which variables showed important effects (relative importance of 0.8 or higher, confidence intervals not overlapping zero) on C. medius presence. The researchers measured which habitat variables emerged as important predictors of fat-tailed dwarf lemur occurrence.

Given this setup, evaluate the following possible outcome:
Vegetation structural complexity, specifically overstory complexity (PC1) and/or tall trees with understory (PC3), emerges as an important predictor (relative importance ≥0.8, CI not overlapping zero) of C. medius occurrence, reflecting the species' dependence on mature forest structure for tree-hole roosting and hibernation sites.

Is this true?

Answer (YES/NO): NO